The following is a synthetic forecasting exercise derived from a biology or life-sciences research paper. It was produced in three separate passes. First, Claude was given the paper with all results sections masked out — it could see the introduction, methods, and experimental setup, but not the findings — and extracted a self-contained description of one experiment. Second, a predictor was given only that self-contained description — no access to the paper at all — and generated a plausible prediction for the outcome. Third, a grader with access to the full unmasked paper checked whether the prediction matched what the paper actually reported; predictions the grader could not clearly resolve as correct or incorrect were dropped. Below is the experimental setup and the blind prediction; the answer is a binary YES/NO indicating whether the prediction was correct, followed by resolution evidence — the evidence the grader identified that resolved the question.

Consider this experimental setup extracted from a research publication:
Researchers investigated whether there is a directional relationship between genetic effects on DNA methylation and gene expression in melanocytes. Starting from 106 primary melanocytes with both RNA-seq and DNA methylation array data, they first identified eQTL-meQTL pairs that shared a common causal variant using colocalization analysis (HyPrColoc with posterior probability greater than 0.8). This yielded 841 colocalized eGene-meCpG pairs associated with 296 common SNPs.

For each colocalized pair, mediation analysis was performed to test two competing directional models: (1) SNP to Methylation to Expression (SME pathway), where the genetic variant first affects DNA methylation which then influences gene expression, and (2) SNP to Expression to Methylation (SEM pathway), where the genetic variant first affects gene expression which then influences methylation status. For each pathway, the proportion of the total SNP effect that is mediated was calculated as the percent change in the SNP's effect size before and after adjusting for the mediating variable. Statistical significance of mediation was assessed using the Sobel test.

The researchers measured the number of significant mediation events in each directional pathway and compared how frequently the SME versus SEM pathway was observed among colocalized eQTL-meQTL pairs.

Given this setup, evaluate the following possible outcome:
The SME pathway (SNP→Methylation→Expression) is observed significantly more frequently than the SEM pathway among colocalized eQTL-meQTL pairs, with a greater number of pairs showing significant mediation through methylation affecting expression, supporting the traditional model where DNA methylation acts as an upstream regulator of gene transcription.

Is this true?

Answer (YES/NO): NO